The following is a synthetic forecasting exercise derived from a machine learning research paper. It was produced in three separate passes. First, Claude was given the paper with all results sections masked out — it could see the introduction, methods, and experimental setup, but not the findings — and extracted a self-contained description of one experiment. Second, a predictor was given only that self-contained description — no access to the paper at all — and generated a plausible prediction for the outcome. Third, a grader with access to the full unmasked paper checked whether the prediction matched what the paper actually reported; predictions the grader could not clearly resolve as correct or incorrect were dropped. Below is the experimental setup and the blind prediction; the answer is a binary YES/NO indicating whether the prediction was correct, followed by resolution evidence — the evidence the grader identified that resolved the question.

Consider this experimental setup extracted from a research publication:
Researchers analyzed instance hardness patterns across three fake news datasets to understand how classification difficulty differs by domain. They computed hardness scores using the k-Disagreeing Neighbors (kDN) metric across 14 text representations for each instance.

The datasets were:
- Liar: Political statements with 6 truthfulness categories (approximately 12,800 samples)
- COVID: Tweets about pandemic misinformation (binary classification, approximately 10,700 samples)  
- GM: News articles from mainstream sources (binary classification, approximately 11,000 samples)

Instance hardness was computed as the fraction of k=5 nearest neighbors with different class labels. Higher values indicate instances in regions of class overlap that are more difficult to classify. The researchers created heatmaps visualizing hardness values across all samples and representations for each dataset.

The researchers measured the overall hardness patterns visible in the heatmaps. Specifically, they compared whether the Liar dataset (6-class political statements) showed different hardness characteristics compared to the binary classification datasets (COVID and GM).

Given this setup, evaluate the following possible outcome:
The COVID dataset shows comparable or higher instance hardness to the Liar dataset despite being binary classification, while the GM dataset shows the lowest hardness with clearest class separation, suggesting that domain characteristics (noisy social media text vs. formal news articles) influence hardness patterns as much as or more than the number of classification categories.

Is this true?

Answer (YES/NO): NO